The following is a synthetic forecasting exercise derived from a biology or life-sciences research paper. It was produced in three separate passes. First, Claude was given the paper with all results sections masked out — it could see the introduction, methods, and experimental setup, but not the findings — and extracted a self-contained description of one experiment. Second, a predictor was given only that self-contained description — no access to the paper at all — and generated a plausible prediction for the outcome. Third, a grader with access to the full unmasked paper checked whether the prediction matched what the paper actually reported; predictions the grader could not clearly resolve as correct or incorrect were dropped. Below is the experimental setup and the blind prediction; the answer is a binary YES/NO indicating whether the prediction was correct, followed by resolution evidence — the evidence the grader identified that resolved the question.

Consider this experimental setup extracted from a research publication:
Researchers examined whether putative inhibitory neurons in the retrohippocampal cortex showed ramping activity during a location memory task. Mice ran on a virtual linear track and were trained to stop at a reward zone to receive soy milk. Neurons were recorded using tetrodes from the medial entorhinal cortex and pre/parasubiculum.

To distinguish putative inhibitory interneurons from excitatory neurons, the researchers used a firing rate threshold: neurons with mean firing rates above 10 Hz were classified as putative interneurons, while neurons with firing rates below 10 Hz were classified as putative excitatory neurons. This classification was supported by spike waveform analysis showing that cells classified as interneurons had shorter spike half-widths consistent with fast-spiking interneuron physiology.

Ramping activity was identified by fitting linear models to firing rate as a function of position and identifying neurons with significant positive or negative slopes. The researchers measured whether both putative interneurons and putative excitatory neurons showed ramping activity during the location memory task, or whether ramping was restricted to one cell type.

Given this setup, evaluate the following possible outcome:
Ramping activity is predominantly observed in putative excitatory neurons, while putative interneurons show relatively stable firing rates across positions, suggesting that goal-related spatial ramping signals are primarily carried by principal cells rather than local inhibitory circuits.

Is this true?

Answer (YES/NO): NO